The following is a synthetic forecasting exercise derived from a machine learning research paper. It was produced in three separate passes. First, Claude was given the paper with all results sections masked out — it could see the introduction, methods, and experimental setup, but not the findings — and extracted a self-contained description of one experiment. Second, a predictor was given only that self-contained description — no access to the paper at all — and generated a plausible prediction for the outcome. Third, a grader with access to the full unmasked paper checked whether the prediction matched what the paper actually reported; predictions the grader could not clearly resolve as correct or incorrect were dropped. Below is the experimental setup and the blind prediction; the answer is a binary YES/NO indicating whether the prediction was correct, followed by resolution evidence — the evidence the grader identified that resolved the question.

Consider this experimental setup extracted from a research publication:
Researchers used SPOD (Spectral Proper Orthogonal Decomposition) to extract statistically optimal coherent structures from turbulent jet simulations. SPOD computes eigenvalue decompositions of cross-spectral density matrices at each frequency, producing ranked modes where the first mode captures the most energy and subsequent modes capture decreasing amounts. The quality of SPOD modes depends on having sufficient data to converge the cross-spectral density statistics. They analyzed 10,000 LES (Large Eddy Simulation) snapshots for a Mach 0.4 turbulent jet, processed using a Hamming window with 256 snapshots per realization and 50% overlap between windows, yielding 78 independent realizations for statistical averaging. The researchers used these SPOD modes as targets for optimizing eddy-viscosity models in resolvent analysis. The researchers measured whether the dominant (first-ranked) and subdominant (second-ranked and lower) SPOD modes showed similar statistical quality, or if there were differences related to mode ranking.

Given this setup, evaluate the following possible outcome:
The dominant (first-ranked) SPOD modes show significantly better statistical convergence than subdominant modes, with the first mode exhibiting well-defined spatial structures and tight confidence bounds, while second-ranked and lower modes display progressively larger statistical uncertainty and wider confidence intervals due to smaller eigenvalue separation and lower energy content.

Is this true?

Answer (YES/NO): NO